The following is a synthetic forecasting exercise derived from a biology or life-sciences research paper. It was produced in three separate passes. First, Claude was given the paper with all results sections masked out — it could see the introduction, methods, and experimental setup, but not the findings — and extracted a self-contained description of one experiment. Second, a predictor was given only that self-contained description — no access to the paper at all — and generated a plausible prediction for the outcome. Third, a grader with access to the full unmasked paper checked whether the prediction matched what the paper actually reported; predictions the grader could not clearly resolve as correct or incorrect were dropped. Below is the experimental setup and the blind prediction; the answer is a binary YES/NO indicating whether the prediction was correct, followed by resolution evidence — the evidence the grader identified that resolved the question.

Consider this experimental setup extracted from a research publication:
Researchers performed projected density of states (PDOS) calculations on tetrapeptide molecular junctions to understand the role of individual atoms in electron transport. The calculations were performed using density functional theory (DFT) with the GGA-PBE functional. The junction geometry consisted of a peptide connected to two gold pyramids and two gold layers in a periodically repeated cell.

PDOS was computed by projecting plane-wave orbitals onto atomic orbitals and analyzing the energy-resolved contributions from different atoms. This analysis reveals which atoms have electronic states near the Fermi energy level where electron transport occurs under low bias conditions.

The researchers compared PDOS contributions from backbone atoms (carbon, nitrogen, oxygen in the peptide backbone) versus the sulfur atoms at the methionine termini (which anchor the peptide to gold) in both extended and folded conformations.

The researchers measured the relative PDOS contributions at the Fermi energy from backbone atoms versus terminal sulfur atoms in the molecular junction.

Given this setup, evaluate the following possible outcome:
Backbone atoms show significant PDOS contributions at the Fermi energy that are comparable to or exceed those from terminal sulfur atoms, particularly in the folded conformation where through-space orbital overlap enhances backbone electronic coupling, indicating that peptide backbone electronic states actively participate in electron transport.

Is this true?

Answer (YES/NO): NO